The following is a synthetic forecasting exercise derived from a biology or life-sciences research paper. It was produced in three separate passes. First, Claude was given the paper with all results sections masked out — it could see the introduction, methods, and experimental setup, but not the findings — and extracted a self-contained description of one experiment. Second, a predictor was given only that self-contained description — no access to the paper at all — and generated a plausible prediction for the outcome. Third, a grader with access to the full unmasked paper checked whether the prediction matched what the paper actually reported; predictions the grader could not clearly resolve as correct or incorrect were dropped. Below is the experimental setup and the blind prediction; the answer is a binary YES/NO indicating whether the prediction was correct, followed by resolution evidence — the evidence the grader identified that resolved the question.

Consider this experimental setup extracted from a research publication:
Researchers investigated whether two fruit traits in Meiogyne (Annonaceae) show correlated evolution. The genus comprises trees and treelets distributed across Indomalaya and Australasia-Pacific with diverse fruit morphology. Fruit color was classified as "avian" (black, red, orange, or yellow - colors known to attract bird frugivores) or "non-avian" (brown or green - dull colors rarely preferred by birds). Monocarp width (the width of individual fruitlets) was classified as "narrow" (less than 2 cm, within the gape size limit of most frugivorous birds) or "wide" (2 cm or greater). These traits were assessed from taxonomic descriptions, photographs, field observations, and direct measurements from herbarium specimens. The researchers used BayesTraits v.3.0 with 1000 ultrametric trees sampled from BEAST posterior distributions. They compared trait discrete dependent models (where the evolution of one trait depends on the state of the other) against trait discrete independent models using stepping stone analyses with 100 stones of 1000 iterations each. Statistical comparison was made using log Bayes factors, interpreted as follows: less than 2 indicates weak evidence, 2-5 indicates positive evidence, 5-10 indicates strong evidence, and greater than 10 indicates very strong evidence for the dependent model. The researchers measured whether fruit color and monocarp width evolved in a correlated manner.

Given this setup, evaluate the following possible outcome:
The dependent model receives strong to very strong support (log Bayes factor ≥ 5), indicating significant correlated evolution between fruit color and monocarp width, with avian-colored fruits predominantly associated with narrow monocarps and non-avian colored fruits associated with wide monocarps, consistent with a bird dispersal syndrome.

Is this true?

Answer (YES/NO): YES